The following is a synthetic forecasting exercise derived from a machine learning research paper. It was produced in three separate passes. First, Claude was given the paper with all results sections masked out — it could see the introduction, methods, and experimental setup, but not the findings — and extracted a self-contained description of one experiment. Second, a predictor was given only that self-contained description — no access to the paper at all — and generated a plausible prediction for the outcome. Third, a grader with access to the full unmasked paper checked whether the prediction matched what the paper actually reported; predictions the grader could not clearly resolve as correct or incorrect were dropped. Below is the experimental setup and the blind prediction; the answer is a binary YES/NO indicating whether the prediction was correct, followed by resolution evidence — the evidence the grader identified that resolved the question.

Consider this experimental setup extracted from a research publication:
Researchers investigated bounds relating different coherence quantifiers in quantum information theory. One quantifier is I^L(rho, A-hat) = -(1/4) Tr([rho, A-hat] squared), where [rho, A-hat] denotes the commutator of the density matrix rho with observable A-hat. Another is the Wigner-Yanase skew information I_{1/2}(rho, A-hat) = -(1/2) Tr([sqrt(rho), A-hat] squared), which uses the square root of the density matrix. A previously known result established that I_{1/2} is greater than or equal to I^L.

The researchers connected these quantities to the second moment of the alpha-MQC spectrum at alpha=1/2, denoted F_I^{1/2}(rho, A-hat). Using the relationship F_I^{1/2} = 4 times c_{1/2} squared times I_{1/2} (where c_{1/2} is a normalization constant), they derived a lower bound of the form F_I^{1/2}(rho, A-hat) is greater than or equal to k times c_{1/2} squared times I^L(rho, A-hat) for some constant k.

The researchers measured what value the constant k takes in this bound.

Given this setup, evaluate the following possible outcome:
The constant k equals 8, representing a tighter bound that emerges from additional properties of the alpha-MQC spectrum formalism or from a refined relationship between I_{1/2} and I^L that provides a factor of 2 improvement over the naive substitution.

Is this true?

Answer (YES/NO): NO